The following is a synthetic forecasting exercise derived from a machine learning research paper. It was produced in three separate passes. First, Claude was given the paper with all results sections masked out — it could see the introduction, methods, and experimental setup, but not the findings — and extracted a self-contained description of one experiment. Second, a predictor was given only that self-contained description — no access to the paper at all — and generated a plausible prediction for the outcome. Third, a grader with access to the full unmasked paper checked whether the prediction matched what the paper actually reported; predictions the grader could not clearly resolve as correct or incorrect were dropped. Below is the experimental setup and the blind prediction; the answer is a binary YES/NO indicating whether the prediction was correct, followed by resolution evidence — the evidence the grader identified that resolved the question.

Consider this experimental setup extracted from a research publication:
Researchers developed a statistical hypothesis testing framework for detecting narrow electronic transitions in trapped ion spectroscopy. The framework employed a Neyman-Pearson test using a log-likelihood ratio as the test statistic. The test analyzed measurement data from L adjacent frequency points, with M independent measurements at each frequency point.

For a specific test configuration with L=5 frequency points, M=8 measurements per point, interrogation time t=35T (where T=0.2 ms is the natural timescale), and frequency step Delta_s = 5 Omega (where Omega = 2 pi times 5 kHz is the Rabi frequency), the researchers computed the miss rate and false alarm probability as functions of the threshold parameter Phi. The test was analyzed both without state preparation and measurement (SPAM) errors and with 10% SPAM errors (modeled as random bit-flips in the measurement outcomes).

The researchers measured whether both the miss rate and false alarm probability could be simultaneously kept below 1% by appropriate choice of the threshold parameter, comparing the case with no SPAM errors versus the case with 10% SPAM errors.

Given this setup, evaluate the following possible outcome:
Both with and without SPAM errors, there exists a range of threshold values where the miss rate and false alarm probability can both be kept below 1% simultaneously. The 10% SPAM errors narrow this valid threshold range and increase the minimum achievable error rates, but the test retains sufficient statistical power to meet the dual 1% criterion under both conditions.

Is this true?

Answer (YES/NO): NO